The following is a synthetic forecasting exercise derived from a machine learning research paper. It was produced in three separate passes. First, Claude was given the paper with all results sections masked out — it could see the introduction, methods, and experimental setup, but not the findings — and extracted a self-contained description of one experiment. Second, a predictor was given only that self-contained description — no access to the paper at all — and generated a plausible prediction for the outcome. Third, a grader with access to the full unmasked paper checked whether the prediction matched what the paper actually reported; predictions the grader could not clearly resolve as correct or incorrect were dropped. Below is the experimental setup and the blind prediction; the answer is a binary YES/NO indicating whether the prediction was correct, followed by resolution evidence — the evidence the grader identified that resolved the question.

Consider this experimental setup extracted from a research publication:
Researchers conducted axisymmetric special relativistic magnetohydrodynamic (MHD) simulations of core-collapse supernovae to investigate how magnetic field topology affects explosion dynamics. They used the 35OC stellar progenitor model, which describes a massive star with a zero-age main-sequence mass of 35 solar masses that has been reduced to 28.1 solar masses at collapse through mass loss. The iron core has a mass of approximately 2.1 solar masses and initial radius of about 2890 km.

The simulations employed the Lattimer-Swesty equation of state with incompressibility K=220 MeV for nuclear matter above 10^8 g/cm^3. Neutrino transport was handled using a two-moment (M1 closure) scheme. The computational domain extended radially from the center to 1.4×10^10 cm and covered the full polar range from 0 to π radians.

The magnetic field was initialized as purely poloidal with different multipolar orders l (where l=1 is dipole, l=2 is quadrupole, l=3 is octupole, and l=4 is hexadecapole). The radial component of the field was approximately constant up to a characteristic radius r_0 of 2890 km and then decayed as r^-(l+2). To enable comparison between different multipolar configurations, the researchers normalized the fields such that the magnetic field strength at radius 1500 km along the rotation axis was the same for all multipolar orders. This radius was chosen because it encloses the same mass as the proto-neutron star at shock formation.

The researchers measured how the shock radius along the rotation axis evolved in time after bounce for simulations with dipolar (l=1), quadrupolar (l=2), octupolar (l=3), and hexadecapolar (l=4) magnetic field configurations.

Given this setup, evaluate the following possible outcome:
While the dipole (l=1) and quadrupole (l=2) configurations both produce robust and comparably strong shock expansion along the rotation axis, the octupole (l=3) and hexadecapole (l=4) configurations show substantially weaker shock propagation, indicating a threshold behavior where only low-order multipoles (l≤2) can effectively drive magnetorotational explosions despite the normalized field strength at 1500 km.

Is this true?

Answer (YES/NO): NO